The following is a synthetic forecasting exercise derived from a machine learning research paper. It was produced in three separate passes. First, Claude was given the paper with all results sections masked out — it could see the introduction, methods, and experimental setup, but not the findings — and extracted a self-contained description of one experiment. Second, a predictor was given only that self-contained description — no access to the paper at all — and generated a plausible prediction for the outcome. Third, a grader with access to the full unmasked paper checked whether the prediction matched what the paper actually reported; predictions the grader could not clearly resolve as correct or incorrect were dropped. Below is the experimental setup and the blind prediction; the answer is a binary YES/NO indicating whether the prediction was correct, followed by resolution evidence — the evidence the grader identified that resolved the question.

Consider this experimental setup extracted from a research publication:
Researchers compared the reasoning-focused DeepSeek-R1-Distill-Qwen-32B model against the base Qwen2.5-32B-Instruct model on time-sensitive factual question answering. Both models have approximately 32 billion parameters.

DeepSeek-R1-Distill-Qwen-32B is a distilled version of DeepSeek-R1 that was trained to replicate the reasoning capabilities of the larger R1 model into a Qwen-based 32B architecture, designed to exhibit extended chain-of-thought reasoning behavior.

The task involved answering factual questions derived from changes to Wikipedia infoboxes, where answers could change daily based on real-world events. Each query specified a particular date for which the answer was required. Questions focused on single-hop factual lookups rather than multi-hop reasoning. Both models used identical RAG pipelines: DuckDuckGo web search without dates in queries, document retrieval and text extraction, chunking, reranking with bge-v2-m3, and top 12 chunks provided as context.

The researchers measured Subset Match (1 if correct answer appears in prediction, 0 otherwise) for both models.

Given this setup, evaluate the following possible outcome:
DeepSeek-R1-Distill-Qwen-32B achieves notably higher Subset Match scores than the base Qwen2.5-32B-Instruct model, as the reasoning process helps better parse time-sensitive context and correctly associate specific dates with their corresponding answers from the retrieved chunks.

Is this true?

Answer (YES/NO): NO